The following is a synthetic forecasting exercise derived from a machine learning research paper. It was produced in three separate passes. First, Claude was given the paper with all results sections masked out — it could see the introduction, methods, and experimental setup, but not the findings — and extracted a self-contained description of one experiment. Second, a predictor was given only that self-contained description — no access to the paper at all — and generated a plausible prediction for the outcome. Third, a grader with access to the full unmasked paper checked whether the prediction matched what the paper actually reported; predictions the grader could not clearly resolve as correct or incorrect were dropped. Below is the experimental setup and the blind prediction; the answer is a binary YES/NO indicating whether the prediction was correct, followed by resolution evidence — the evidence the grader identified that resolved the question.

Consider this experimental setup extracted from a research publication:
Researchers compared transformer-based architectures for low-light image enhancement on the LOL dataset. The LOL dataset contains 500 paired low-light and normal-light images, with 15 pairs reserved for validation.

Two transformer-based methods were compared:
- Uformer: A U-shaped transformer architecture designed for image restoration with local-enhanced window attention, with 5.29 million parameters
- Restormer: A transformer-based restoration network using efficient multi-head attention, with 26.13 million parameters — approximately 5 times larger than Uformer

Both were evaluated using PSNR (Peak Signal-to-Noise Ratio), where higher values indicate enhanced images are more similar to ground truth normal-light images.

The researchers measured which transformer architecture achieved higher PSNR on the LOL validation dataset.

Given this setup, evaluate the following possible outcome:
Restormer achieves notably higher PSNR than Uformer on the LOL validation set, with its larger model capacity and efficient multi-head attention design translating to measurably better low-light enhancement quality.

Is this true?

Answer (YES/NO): YES